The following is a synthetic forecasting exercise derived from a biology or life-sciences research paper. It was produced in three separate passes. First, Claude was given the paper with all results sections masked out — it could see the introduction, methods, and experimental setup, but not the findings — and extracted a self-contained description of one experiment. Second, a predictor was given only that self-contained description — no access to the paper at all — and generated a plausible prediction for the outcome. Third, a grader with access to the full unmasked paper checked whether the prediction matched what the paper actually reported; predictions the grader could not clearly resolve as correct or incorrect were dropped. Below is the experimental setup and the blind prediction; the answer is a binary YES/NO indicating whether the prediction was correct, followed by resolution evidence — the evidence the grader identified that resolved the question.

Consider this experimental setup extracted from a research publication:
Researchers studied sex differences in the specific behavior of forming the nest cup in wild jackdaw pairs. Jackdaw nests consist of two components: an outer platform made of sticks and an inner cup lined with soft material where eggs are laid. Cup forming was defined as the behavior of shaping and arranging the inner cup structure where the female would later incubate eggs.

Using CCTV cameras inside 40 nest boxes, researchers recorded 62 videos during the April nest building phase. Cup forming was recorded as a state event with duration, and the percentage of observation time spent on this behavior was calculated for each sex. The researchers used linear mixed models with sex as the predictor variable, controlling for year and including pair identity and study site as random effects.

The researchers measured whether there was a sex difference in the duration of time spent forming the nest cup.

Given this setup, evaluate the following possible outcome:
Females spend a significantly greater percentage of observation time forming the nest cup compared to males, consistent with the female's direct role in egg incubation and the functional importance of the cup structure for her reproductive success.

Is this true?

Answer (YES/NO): NO